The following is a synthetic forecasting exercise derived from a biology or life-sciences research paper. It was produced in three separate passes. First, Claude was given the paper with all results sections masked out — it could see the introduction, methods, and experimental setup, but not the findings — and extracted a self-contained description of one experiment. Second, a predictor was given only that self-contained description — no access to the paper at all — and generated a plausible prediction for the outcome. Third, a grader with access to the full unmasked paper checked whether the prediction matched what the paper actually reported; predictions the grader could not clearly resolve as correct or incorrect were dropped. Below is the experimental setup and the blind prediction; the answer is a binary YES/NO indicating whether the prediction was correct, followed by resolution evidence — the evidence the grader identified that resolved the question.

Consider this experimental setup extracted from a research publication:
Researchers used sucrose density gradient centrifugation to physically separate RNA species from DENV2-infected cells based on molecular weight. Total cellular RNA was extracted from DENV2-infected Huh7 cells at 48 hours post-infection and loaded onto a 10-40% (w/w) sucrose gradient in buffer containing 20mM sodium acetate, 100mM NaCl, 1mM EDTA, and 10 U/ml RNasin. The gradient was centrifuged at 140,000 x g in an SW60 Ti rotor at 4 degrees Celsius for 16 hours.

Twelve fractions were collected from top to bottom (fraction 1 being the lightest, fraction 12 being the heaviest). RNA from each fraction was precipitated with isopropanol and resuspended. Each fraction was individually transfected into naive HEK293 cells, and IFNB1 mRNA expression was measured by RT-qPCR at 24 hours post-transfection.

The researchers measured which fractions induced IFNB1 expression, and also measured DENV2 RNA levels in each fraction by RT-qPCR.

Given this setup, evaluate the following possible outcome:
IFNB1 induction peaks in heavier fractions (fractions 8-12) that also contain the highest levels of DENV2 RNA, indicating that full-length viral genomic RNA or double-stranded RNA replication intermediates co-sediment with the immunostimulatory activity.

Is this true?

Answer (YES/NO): NO